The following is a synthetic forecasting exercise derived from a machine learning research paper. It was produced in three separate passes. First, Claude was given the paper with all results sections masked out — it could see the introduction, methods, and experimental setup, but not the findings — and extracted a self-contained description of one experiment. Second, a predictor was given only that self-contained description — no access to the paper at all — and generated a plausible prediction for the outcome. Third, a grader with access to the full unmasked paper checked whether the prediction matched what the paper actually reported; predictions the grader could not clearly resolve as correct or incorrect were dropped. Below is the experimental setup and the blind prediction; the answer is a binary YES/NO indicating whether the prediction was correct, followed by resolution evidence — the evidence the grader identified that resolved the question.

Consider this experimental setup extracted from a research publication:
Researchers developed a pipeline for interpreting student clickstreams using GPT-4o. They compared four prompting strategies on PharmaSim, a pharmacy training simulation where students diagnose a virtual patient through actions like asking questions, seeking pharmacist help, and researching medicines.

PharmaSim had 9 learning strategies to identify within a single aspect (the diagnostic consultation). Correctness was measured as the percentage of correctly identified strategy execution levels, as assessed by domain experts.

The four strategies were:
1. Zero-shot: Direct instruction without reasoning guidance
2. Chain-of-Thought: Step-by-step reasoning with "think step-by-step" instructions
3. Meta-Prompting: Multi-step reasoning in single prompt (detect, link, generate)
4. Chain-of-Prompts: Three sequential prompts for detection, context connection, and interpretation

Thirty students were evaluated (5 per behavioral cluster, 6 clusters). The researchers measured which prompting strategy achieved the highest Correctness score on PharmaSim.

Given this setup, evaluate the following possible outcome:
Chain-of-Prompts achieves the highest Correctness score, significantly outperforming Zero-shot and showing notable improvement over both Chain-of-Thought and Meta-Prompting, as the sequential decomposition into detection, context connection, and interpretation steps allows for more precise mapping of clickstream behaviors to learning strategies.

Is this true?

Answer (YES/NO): NO